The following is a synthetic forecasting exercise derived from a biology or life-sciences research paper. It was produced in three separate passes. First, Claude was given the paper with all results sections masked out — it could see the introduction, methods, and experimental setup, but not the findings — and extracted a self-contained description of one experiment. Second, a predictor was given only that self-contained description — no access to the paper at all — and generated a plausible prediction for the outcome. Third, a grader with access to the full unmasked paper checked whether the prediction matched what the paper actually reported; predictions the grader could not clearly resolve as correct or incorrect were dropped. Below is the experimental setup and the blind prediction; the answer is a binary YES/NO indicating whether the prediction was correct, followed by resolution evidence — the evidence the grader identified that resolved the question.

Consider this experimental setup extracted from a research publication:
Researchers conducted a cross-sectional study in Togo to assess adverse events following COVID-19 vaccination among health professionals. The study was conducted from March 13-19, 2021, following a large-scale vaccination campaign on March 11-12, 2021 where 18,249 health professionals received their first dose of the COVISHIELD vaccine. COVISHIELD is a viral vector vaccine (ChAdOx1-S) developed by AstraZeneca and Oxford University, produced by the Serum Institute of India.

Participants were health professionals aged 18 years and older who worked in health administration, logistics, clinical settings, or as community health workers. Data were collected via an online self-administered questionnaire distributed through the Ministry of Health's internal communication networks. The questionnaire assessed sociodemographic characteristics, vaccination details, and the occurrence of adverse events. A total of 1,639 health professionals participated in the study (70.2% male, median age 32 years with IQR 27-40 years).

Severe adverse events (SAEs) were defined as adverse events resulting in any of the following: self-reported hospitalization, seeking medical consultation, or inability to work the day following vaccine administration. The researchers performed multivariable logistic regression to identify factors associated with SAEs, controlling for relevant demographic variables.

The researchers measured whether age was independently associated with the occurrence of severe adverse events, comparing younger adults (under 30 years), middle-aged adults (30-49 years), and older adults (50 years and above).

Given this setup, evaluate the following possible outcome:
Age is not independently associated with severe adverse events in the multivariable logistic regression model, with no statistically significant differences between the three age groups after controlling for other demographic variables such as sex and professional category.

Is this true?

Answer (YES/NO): NO